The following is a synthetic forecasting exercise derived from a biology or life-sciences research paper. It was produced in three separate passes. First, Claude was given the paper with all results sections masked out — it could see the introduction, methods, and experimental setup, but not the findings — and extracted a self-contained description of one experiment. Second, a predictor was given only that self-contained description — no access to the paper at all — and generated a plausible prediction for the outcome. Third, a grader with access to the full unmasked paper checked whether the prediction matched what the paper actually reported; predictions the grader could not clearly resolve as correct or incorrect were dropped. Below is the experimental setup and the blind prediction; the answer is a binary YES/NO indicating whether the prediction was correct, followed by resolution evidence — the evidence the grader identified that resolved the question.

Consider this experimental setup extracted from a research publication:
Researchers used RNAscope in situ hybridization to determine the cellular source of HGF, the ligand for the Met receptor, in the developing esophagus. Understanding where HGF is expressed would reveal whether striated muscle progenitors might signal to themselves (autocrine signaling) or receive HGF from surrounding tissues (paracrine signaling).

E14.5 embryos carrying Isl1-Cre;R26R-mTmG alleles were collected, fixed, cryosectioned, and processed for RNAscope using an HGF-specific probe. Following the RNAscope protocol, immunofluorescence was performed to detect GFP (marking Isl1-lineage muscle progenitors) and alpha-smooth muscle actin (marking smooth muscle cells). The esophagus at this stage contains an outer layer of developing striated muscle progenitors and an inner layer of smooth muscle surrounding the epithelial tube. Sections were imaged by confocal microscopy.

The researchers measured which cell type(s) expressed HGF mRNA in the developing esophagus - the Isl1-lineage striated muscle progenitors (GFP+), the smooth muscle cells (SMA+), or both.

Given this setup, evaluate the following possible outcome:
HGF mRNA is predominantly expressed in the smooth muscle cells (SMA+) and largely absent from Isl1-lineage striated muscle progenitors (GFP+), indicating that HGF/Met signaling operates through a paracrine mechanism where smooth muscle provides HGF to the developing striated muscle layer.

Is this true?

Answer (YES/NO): YES